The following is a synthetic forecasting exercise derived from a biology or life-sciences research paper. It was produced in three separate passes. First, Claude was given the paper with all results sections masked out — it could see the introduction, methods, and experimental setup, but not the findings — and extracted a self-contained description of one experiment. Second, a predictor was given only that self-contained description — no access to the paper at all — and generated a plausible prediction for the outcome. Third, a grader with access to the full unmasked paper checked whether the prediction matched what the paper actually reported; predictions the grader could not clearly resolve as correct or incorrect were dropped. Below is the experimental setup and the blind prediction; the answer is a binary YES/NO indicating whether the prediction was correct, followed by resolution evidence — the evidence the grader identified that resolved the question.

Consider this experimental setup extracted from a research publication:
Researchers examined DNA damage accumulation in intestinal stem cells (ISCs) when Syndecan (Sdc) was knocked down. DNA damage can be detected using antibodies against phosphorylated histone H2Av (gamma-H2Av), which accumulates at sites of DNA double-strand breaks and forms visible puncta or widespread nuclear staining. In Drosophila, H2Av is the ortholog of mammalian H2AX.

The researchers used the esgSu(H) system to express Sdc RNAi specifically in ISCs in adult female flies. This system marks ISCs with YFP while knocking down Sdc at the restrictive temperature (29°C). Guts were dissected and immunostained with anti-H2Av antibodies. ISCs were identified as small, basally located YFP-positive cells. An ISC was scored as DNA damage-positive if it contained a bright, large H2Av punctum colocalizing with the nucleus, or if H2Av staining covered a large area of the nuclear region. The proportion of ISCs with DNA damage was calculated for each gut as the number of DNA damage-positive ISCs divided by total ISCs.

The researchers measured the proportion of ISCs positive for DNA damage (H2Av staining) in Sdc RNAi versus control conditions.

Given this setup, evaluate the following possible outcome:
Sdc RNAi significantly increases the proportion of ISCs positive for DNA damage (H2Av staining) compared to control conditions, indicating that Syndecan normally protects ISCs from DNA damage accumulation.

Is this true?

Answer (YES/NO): YES